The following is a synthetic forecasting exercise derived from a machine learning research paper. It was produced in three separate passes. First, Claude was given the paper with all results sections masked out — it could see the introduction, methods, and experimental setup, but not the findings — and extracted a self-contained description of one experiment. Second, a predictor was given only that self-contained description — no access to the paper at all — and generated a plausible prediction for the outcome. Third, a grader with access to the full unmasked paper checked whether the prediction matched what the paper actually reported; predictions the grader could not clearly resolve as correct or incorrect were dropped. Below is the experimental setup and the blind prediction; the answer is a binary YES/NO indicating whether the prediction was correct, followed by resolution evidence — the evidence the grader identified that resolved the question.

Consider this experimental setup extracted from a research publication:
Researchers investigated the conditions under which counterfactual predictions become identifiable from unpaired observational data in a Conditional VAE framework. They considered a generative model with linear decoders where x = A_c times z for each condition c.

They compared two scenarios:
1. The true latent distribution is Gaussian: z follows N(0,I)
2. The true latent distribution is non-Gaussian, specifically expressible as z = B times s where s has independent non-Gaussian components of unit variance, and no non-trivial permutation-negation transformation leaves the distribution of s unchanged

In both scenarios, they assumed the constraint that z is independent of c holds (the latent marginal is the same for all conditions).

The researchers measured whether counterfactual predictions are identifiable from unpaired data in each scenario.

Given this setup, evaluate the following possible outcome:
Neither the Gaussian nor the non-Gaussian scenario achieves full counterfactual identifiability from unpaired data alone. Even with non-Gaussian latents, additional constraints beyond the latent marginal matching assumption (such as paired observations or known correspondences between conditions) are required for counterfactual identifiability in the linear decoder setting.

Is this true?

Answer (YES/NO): NO